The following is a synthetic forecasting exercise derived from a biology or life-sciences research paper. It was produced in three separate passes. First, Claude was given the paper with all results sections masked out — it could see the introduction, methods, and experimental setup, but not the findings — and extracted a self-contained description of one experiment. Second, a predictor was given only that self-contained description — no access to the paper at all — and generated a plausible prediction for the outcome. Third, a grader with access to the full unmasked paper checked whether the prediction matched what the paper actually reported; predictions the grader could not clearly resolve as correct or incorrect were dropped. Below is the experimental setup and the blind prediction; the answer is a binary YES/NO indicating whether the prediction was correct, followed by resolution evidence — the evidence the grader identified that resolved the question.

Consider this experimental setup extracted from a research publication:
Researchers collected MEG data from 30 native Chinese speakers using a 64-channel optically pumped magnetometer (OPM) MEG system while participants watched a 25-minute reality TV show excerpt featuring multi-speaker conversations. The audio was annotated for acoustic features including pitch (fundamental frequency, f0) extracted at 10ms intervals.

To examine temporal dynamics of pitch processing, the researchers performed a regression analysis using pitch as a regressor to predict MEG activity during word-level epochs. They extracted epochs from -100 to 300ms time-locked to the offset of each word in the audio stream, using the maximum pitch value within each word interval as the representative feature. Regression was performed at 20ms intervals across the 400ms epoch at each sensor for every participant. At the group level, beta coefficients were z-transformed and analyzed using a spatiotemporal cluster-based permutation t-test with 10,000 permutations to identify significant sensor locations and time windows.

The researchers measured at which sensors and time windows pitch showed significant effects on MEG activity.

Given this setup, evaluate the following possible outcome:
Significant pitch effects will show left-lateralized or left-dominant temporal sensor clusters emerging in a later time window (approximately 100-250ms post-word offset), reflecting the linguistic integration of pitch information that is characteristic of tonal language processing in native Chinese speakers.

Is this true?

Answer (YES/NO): NO